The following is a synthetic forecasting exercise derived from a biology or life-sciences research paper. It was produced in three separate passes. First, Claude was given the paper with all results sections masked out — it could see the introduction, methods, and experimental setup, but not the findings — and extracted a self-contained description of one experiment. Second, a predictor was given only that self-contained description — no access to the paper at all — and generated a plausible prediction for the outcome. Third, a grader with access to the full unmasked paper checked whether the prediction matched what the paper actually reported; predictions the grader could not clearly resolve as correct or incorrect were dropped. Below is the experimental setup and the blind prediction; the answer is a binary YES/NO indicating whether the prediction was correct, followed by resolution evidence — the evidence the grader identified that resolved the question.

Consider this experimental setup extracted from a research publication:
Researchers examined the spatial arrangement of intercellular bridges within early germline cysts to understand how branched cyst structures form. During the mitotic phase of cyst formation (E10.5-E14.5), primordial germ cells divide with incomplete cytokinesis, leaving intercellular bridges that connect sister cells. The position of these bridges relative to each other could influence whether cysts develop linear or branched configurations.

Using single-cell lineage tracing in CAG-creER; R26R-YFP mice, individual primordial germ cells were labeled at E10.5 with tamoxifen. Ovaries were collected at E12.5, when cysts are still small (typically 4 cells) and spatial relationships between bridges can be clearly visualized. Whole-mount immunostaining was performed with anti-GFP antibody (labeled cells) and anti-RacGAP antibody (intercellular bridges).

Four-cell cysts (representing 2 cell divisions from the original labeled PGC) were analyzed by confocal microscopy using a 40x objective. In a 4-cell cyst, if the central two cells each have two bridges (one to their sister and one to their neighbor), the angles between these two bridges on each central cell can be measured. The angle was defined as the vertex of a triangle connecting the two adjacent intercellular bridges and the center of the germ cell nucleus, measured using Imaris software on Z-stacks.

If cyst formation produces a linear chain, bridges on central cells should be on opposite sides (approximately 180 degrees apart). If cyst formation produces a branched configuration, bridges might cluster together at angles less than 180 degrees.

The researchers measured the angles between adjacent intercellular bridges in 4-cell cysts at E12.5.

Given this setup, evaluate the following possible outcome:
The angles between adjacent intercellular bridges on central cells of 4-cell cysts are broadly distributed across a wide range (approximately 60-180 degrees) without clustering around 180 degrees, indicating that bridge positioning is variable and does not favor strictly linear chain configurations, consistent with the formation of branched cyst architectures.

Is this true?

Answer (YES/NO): YES